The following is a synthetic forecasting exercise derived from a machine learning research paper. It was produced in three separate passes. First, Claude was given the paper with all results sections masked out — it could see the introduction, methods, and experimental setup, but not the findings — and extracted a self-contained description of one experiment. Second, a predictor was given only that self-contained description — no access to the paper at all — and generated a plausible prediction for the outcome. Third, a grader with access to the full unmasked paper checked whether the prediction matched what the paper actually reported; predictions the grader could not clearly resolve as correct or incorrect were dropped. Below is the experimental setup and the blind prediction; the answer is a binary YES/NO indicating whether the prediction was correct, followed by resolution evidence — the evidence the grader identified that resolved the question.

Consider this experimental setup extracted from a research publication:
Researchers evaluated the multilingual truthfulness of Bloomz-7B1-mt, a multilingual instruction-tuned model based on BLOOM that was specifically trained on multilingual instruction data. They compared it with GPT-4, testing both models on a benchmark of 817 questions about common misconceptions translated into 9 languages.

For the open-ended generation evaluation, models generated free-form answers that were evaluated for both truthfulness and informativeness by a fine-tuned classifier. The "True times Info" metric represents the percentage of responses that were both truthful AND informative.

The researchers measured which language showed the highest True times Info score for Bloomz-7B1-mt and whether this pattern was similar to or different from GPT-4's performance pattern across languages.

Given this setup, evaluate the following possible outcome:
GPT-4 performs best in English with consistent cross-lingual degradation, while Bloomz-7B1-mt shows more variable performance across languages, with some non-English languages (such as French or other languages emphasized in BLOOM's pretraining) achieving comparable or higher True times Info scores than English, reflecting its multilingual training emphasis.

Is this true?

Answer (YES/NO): NO